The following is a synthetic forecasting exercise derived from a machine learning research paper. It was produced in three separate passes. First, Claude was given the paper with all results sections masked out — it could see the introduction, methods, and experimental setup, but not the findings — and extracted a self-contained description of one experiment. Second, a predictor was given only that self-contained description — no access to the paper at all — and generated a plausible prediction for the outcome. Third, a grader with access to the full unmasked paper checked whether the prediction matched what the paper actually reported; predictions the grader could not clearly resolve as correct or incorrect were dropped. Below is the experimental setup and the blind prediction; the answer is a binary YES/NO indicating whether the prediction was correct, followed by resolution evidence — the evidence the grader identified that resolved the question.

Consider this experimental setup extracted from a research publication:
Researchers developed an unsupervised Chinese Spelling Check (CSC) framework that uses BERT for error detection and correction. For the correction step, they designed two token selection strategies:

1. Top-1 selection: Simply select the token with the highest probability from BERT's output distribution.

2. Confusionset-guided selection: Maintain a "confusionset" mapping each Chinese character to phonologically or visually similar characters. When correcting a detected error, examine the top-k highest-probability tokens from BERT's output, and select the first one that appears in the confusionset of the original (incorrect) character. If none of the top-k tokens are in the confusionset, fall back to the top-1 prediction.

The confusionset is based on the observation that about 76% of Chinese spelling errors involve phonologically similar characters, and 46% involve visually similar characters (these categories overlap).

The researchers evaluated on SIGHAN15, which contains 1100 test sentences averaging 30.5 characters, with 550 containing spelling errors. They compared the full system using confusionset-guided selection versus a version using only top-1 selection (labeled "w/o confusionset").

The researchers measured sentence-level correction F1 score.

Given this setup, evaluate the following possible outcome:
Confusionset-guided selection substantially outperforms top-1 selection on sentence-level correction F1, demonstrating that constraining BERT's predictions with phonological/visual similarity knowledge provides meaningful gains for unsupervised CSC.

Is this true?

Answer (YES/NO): YES